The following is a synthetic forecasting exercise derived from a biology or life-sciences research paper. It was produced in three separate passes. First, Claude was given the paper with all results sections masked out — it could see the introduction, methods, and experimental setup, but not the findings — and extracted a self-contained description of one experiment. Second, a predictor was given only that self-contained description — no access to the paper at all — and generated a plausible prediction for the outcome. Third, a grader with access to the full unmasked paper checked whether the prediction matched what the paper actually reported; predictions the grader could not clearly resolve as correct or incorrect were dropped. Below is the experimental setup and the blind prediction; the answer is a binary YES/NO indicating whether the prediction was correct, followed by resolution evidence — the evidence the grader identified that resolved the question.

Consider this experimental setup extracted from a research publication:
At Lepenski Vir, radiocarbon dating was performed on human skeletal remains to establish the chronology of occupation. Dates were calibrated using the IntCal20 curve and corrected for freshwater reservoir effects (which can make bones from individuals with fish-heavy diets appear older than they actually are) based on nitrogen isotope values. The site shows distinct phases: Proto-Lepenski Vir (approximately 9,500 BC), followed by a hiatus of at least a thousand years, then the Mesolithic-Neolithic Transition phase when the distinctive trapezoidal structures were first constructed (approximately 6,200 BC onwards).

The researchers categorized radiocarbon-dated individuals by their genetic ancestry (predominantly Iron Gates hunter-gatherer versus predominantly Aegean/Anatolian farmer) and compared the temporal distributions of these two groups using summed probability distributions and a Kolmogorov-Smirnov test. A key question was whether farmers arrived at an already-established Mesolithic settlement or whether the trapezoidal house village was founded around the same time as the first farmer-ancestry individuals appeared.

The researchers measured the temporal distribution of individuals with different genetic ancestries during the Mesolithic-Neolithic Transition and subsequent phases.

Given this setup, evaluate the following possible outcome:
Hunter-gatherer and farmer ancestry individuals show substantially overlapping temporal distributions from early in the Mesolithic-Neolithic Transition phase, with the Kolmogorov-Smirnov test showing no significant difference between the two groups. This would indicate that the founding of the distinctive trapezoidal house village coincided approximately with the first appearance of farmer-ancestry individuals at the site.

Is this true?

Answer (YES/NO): YES